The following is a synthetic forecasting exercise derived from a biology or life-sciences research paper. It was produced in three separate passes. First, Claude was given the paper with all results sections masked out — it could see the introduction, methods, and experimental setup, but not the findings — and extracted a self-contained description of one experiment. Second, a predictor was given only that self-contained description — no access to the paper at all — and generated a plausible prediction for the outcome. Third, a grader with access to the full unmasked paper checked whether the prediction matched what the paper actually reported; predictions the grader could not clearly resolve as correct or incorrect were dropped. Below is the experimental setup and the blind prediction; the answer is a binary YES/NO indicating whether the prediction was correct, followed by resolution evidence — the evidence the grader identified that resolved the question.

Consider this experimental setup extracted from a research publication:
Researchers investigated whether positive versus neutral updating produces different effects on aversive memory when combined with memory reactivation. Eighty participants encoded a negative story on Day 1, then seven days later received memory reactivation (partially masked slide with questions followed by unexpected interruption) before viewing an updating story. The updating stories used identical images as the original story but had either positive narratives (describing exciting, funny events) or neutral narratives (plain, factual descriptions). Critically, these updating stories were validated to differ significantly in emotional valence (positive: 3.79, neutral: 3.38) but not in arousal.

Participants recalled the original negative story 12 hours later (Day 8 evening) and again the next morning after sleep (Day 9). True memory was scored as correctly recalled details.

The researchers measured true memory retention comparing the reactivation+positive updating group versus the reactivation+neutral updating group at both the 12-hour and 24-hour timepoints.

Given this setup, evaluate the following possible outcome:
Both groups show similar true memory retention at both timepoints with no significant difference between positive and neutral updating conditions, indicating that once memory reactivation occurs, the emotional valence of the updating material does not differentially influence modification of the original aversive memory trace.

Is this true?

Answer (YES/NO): YES